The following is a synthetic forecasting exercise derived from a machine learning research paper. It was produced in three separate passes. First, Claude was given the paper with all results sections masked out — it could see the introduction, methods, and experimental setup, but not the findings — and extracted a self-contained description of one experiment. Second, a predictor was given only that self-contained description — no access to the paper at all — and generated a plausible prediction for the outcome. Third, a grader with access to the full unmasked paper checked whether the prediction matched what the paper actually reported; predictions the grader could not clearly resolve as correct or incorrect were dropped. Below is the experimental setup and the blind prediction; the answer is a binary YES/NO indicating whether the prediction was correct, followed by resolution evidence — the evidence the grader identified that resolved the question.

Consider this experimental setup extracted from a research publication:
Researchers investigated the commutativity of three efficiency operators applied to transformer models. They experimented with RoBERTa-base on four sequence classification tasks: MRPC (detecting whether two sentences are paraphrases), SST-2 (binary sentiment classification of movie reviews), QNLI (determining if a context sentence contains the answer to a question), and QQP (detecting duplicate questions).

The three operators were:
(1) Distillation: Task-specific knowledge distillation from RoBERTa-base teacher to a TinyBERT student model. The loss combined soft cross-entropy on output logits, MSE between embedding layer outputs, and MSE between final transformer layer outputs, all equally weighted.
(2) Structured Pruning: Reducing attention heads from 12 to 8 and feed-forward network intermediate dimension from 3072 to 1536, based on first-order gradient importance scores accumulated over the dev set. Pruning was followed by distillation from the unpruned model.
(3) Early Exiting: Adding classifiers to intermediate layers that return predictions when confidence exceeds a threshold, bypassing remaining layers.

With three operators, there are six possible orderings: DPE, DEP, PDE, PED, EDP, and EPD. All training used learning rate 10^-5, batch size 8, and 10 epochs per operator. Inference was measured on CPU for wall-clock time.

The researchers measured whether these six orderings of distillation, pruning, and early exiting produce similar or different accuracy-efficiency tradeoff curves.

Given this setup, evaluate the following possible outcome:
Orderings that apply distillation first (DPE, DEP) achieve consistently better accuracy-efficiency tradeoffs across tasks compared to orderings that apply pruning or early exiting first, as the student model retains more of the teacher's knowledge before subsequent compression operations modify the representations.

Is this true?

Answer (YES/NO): NO